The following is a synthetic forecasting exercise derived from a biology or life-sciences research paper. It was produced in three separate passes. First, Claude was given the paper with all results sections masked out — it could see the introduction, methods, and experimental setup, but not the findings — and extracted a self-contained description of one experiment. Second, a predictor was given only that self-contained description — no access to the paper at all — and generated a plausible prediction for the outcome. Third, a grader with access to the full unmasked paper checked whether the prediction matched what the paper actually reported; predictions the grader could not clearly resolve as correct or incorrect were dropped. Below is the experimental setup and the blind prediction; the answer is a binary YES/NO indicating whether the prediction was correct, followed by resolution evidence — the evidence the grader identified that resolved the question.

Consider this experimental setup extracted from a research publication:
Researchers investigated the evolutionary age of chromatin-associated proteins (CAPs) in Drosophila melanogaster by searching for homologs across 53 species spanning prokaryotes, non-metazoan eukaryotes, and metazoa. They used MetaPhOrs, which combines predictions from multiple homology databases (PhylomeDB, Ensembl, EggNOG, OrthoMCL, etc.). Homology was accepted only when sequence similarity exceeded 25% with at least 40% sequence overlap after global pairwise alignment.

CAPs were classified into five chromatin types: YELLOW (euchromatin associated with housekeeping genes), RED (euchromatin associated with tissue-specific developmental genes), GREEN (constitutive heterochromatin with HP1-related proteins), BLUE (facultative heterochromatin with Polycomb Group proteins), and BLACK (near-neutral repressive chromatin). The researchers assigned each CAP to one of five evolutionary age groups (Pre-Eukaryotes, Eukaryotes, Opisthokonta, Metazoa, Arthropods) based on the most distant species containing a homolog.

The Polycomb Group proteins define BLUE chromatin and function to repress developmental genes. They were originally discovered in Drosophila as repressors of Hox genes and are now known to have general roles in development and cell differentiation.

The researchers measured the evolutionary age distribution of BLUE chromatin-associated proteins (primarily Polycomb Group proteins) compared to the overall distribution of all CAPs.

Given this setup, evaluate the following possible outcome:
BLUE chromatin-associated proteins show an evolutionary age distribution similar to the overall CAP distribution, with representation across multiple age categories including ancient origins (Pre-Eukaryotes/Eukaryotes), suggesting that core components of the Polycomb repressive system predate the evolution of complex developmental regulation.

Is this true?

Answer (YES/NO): NO